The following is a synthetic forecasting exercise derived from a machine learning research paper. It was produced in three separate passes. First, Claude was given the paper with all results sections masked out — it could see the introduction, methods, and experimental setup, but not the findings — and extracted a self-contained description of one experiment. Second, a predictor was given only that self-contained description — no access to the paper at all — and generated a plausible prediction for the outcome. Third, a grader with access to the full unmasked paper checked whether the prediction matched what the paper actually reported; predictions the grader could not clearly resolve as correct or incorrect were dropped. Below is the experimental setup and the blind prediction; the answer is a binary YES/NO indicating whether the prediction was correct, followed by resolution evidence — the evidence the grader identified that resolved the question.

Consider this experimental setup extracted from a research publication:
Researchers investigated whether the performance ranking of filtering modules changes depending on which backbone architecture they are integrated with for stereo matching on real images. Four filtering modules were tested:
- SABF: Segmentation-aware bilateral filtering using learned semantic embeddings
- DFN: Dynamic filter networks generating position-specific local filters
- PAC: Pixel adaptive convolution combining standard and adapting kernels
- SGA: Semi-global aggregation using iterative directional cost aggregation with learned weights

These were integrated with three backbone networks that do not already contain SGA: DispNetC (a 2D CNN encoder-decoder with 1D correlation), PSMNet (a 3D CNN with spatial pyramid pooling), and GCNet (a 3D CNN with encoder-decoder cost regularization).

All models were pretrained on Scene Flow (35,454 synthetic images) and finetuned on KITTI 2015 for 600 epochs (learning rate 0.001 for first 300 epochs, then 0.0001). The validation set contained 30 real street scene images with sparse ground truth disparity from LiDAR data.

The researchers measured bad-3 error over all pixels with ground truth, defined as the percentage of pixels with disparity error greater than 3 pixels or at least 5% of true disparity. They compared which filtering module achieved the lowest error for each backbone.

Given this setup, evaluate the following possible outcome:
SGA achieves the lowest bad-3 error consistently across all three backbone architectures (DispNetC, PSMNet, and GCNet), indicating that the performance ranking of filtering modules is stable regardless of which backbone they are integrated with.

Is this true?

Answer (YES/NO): YES